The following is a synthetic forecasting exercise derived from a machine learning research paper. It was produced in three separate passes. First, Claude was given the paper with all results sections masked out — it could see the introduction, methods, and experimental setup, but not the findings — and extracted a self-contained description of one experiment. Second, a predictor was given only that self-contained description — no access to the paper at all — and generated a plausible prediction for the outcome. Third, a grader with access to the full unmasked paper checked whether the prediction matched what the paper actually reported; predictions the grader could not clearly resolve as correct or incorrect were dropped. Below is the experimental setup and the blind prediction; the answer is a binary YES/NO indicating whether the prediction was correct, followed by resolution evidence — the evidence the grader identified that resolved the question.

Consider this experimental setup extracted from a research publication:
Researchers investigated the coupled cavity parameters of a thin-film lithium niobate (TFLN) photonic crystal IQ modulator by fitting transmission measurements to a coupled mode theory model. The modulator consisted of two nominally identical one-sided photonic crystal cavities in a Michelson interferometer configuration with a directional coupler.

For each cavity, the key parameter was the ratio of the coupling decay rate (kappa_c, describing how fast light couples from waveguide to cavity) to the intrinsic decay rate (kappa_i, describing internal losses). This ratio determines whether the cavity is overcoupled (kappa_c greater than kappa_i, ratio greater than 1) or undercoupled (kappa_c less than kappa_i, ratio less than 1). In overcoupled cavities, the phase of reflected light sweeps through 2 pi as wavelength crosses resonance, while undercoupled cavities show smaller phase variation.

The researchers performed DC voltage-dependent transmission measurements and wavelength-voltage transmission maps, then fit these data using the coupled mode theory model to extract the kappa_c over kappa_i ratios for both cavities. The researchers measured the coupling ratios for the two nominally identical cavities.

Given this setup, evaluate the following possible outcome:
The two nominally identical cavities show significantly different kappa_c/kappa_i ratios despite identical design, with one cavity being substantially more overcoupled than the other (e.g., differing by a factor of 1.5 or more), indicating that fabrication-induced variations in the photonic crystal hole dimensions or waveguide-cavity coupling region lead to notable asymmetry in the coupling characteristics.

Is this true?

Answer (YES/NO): NO